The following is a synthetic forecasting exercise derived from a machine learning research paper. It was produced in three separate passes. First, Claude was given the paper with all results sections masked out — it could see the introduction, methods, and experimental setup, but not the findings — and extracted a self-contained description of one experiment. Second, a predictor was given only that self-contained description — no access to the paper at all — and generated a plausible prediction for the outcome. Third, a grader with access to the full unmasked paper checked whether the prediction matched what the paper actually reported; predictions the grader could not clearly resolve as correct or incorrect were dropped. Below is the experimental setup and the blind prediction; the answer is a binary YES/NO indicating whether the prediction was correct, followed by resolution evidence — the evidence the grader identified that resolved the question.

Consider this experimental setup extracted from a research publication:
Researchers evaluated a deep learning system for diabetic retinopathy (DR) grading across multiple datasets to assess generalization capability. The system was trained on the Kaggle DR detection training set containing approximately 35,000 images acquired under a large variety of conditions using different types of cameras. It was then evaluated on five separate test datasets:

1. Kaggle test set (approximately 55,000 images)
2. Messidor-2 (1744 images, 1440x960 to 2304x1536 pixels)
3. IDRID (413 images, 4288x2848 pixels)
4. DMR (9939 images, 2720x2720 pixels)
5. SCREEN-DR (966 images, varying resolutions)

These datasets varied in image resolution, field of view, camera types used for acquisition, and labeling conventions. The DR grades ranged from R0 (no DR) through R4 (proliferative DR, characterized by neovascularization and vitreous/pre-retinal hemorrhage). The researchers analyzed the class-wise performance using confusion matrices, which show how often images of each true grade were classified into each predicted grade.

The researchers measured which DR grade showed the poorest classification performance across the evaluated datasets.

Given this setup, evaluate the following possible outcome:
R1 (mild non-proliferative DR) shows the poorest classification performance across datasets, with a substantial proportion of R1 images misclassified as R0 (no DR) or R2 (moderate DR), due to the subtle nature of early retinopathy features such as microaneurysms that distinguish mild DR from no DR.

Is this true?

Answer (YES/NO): NO